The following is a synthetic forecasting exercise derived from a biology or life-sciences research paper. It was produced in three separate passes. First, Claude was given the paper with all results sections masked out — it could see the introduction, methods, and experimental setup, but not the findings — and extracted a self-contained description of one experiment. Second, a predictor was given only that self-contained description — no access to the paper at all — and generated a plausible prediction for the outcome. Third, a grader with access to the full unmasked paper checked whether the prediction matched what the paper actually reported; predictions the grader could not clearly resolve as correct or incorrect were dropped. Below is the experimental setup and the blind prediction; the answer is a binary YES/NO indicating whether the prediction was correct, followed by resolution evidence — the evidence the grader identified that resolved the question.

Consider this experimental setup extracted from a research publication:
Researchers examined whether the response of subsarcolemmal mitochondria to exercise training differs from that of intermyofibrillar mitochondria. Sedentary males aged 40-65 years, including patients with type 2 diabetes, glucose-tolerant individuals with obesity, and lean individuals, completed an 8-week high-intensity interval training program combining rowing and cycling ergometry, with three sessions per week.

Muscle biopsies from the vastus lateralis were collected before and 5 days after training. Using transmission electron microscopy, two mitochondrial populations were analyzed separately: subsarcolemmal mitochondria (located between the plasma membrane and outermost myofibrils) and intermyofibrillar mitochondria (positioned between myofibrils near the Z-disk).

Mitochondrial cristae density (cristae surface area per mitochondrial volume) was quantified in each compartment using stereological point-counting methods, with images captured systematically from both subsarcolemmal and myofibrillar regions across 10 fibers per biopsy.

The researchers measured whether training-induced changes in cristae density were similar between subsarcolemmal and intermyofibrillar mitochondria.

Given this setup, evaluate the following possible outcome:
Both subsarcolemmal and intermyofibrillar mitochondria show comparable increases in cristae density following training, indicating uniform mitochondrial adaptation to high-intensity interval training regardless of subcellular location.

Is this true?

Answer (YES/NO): NO